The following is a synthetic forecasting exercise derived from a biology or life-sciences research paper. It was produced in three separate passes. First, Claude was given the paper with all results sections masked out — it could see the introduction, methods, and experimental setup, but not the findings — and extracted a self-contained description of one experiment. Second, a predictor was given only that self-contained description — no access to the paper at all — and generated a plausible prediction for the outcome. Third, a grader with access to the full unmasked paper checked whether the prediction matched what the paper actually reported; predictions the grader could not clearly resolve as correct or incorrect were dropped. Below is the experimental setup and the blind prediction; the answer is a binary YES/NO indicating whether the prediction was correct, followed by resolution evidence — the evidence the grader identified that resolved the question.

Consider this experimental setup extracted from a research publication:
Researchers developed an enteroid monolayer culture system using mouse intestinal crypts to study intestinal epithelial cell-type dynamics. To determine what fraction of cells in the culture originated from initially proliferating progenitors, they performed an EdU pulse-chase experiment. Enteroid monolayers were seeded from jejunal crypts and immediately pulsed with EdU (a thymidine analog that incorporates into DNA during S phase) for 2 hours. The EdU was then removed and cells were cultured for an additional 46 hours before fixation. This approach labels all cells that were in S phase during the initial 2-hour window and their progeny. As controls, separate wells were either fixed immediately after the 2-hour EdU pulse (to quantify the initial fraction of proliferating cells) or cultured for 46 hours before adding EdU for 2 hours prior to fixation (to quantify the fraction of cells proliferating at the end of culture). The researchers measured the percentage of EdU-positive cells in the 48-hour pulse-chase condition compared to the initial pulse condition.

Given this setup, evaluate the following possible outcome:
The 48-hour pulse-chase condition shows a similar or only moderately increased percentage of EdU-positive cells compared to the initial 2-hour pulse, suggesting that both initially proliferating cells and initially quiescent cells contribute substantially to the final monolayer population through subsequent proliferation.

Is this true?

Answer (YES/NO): NO